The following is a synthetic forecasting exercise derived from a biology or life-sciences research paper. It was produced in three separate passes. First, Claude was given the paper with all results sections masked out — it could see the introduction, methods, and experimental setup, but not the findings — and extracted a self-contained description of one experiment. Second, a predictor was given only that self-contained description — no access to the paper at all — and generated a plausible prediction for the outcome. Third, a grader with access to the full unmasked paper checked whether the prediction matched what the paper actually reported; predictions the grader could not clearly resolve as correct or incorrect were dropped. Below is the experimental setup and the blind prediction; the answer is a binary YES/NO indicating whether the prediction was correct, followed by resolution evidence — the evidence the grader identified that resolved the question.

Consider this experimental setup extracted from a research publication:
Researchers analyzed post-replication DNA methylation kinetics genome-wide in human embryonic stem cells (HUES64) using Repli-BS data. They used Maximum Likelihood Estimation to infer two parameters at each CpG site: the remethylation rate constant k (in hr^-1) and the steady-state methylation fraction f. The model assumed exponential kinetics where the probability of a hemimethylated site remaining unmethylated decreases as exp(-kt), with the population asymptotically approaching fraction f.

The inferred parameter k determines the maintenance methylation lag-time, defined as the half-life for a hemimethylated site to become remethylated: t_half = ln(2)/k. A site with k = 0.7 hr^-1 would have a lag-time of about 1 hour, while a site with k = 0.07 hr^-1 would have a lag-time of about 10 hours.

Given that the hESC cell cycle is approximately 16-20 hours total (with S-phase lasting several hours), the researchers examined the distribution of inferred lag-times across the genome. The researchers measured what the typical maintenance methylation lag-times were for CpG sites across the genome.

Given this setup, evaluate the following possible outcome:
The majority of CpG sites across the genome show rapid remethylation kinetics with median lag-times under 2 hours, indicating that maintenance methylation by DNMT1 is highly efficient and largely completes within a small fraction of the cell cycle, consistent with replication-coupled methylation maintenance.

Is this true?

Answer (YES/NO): YES